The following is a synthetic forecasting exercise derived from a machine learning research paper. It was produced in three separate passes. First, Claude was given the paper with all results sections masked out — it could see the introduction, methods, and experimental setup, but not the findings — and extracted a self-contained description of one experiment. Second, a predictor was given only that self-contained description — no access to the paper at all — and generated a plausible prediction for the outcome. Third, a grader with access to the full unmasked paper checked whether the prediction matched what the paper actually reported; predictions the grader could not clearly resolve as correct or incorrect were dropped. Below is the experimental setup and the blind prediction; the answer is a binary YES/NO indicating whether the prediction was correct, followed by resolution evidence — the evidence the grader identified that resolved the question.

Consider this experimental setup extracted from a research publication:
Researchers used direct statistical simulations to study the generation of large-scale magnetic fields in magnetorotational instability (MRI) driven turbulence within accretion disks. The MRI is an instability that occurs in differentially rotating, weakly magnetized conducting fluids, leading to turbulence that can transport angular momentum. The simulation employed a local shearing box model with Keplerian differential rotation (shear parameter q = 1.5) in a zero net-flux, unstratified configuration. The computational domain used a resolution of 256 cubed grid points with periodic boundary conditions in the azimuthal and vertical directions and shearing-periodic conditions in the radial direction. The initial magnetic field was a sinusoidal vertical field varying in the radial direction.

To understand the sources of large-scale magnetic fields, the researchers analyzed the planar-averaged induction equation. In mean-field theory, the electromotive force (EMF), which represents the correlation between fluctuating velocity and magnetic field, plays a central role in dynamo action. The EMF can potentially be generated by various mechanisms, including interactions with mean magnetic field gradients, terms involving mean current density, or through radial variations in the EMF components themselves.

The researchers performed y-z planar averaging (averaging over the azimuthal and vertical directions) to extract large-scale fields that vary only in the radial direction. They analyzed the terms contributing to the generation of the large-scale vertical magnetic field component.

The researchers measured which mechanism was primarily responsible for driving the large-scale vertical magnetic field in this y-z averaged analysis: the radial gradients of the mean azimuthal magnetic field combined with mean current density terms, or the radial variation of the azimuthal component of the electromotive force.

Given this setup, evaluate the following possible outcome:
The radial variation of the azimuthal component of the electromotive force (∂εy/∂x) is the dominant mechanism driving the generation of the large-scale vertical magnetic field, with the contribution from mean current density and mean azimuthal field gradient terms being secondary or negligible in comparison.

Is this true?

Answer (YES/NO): YES